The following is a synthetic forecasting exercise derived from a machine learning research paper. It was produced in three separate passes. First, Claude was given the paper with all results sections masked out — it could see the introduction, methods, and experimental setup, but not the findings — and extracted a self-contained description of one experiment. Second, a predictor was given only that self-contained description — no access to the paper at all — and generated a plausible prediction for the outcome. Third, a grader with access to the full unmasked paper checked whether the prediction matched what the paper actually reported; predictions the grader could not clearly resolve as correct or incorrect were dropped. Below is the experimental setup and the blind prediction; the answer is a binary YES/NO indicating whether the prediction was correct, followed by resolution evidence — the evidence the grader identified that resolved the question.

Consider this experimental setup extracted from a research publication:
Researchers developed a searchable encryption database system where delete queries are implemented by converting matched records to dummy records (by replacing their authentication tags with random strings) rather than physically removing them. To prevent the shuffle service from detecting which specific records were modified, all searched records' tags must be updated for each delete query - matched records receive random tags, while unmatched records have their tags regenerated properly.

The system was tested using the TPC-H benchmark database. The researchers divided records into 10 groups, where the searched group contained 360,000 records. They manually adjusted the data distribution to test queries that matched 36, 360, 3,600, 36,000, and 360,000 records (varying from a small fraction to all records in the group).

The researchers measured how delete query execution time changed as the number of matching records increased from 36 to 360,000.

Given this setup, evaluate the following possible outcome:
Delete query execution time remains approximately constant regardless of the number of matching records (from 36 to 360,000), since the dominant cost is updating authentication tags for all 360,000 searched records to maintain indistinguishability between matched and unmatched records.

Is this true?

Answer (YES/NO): NO